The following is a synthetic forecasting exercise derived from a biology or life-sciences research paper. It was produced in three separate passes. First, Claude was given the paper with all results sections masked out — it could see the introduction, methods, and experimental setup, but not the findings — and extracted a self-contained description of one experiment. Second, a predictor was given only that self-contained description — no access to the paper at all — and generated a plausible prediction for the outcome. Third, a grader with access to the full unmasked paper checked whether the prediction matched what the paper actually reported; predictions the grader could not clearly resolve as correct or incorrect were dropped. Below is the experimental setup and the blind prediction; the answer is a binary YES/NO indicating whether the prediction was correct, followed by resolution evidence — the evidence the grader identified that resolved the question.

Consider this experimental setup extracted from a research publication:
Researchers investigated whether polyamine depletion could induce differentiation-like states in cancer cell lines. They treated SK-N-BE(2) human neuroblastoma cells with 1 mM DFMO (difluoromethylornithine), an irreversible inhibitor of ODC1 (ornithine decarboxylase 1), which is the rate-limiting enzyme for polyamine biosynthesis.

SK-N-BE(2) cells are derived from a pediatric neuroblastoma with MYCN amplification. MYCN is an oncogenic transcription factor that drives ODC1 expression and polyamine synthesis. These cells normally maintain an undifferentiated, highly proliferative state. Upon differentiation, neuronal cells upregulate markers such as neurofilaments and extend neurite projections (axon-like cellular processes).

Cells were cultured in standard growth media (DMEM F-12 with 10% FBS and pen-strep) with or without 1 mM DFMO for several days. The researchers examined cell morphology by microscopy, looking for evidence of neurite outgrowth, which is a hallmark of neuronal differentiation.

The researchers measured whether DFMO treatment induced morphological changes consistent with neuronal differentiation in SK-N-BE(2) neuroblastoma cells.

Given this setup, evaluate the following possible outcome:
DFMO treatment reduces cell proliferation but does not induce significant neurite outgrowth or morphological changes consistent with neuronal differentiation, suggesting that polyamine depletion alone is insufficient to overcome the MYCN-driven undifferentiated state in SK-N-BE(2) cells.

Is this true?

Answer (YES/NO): NO